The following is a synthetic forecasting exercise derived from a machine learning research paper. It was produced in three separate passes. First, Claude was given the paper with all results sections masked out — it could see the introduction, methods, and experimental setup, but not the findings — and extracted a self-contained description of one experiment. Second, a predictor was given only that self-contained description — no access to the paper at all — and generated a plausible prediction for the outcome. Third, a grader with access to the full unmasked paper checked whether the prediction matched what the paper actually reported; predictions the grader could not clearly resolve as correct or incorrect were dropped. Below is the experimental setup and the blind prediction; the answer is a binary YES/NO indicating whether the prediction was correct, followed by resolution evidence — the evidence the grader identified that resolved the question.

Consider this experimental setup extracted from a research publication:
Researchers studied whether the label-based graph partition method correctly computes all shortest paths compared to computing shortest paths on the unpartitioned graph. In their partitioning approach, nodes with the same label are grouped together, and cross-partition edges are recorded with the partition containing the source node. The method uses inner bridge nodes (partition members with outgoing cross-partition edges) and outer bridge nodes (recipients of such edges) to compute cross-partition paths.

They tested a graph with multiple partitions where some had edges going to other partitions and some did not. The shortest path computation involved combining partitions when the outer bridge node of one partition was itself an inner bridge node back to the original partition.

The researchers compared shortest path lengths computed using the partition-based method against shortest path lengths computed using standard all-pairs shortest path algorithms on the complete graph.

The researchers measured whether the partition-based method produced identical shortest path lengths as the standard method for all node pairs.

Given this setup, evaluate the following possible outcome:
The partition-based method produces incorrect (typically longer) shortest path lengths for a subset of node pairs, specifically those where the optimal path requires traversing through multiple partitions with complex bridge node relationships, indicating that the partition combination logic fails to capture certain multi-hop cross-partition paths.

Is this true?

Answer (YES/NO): NO